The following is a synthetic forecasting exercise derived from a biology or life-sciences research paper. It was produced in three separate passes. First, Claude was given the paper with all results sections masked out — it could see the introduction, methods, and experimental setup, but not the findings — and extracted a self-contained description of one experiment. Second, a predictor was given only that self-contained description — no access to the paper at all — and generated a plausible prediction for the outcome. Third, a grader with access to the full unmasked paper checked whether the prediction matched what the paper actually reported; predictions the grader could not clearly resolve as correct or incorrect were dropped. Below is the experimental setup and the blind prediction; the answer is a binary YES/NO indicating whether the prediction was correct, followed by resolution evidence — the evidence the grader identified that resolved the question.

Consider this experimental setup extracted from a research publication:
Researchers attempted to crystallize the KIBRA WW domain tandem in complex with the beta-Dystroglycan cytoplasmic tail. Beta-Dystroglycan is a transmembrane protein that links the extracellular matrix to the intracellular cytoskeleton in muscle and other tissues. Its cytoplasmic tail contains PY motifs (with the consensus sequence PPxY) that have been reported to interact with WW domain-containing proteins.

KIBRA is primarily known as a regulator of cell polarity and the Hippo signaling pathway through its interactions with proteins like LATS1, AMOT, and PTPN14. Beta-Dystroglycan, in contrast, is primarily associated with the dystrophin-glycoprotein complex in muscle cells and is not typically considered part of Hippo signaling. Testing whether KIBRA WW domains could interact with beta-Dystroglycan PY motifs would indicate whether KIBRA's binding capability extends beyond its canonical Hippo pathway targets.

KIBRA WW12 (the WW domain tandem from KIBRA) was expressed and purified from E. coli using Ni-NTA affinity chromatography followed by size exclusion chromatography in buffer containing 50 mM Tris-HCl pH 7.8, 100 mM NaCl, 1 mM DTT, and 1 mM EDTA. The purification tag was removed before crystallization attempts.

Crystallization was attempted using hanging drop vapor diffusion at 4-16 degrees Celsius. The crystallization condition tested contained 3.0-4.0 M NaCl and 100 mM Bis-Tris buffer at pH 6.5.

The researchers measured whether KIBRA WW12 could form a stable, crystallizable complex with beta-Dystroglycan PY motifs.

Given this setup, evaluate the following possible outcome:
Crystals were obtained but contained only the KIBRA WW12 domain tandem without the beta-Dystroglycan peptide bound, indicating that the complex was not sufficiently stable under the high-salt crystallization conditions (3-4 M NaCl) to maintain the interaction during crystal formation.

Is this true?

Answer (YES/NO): NO